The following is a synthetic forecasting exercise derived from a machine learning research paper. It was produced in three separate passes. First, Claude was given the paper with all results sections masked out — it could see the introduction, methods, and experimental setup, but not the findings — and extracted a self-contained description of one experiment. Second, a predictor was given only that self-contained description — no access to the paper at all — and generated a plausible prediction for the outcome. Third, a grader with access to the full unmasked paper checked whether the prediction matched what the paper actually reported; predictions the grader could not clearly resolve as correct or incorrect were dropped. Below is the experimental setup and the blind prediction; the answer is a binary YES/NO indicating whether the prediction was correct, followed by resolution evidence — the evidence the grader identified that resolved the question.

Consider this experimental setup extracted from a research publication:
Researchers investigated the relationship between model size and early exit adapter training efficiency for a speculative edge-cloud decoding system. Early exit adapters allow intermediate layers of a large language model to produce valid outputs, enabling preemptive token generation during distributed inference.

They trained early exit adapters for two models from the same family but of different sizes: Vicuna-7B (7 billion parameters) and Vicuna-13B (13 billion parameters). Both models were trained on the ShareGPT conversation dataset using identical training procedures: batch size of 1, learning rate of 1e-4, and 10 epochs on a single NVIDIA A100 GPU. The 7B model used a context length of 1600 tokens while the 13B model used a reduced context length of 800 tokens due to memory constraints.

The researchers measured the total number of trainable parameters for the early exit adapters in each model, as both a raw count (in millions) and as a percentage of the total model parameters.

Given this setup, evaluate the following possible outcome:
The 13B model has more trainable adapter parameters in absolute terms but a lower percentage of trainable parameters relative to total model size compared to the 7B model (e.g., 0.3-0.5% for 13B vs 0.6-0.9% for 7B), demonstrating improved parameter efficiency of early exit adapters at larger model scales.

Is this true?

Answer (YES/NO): NO